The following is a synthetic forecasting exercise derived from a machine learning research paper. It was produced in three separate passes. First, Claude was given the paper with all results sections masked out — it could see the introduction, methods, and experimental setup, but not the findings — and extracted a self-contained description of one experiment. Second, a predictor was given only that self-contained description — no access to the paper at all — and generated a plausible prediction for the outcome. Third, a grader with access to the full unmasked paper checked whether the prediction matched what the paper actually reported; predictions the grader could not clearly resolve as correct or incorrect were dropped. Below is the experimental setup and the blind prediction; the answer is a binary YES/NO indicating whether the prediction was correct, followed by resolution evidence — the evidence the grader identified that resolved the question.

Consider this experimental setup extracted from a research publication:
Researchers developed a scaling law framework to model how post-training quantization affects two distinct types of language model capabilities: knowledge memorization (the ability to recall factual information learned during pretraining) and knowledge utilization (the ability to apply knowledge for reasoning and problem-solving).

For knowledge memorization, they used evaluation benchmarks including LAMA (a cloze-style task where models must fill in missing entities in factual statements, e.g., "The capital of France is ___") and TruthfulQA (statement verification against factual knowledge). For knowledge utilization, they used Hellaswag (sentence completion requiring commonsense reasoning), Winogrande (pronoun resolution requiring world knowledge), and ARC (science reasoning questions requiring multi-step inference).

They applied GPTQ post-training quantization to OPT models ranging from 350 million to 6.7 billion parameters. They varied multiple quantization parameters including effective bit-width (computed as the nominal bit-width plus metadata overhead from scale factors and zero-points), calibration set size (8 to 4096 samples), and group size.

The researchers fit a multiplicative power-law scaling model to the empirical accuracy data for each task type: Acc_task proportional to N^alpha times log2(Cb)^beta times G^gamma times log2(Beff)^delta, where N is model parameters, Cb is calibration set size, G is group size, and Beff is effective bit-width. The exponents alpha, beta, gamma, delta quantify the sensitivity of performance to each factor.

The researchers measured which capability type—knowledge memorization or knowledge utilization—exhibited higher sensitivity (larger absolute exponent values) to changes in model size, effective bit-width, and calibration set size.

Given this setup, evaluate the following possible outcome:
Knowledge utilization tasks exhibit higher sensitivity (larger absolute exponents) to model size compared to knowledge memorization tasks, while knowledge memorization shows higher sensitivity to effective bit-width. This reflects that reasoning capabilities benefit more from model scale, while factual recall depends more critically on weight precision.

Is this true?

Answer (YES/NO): NO